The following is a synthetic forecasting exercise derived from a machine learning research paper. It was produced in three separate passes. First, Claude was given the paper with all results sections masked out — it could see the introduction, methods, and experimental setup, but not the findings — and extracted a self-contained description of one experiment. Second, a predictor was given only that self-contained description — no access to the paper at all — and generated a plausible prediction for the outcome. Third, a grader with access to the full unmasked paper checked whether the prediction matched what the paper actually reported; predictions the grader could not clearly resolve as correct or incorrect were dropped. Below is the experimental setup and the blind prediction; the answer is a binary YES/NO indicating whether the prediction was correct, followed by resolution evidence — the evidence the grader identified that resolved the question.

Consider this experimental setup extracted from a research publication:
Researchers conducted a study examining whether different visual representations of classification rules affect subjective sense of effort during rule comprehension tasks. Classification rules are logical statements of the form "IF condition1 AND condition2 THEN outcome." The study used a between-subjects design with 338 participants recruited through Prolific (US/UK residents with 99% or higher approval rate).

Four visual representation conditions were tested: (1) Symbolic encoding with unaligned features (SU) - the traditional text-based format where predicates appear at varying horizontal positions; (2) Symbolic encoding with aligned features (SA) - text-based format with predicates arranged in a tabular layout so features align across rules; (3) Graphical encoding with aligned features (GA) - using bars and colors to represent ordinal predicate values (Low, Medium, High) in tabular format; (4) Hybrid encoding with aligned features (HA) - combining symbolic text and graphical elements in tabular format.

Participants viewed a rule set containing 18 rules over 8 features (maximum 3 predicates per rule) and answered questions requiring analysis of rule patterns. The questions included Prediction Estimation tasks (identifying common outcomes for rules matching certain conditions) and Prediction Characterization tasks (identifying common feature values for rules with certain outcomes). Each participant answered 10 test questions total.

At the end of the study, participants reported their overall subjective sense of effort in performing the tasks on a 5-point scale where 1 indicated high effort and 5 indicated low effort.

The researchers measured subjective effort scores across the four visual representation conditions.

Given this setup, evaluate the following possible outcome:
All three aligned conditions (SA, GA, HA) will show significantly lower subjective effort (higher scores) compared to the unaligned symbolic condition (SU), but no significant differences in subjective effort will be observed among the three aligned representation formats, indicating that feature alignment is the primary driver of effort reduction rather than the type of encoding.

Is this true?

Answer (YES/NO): NO